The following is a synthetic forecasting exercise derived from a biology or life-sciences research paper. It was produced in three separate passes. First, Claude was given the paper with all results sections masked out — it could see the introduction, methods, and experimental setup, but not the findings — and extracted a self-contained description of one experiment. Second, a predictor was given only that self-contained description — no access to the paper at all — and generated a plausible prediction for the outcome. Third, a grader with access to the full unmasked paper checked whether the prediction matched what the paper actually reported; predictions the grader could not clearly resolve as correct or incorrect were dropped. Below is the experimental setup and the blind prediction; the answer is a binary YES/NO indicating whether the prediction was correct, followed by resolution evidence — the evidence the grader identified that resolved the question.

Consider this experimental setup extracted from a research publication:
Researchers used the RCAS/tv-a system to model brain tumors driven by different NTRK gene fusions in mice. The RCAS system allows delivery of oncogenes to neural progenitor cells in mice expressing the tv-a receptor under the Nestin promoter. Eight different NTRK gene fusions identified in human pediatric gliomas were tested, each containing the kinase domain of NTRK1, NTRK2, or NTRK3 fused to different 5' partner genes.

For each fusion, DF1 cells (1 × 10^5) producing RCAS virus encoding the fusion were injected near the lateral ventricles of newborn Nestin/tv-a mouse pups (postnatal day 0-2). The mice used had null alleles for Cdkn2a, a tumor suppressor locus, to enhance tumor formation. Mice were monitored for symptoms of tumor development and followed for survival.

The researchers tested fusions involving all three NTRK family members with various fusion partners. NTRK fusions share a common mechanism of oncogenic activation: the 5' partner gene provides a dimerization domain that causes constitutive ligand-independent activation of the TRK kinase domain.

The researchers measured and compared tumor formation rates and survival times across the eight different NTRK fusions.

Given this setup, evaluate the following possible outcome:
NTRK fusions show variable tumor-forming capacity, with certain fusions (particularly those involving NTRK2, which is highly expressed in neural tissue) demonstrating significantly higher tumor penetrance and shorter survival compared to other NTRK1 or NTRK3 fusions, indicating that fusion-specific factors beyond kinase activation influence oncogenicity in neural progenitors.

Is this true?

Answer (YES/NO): NO